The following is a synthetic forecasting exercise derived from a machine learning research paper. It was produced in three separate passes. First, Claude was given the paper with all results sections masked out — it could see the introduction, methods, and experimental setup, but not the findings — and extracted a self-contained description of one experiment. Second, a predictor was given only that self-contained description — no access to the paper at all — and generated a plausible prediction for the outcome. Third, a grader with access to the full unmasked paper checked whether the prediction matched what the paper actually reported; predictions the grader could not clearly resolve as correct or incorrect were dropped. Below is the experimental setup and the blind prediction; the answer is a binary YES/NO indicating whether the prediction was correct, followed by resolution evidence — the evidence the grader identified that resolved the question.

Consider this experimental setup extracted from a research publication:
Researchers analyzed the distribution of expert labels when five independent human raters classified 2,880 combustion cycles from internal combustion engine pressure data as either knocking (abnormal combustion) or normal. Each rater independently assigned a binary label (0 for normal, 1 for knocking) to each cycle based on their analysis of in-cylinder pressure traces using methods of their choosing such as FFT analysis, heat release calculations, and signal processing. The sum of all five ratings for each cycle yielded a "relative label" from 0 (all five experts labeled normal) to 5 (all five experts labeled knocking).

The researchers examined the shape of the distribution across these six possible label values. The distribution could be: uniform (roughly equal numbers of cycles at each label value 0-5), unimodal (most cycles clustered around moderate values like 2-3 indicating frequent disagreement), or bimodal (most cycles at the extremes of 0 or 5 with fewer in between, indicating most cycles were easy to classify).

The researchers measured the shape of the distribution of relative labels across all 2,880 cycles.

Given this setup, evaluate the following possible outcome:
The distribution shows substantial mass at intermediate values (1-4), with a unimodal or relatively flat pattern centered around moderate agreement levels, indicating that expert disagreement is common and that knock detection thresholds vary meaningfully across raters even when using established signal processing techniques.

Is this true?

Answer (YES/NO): NO